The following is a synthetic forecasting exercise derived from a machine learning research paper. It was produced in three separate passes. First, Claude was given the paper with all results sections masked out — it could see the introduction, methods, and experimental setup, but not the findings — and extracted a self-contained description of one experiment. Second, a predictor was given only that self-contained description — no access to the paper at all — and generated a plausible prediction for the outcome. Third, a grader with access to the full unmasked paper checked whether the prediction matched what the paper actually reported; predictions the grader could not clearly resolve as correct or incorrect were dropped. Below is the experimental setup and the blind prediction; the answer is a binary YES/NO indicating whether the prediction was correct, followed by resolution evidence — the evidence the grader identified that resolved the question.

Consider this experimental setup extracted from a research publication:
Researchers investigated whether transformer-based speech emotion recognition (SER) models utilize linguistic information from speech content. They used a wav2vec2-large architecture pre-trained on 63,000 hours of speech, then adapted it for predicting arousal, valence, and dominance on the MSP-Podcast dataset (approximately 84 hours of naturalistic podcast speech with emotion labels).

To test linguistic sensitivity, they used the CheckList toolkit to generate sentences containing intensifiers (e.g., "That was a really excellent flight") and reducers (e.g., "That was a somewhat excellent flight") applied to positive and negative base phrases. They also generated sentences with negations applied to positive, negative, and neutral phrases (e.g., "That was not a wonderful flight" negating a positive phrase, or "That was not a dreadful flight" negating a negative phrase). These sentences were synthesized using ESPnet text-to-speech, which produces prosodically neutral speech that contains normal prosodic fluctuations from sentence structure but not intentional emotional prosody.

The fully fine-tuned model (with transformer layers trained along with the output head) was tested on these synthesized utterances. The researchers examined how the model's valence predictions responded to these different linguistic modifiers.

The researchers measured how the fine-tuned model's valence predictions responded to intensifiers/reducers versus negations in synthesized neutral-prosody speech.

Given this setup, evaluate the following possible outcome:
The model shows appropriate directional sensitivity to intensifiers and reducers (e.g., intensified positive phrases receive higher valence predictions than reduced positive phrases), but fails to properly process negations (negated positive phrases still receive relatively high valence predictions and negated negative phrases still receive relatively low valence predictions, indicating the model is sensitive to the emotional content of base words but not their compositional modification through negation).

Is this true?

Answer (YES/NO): NO